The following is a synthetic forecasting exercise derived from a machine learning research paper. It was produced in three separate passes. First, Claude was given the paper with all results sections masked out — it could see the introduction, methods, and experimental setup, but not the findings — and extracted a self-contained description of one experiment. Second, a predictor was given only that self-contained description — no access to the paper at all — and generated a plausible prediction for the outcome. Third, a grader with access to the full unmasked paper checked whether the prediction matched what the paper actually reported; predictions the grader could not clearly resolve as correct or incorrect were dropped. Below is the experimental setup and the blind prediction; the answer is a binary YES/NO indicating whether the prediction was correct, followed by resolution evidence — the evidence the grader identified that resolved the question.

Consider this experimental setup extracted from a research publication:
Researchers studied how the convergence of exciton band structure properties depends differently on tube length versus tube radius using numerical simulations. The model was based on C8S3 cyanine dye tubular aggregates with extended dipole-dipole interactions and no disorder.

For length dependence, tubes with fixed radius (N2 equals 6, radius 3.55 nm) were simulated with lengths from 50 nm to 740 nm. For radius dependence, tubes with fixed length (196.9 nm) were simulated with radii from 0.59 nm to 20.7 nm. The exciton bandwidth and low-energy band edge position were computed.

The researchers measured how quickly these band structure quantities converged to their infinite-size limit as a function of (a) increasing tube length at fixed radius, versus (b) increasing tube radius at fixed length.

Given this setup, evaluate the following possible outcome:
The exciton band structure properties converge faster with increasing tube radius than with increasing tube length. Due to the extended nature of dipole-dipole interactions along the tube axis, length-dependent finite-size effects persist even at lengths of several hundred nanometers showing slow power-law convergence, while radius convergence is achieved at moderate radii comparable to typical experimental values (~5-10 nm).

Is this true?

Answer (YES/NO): NO